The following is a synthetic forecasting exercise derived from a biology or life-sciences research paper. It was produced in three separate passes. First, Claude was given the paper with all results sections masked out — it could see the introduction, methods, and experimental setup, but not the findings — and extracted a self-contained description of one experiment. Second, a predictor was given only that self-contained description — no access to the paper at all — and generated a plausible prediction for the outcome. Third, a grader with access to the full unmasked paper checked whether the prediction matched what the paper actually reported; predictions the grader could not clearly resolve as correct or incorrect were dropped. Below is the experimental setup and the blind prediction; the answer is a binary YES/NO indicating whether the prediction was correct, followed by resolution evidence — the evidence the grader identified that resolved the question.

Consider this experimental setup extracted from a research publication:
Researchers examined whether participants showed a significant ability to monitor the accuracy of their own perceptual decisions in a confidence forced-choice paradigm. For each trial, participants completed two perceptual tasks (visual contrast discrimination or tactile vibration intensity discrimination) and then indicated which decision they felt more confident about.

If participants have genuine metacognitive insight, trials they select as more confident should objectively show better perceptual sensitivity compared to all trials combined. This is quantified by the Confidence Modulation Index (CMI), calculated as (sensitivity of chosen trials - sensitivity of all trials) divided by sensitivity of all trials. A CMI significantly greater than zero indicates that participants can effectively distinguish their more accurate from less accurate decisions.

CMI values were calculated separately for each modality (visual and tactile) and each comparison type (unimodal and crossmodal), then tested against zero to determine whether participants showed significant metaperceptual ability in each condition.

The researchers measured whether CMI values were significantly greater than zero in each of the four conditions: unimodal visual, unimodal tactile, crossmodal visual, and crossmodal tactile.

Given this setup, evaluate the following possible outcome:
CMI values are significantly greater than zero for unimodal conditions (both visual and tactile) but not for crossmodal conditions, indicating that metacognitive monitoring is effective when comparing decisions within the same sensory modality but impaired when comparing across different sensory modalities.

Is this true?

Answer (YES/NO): NO